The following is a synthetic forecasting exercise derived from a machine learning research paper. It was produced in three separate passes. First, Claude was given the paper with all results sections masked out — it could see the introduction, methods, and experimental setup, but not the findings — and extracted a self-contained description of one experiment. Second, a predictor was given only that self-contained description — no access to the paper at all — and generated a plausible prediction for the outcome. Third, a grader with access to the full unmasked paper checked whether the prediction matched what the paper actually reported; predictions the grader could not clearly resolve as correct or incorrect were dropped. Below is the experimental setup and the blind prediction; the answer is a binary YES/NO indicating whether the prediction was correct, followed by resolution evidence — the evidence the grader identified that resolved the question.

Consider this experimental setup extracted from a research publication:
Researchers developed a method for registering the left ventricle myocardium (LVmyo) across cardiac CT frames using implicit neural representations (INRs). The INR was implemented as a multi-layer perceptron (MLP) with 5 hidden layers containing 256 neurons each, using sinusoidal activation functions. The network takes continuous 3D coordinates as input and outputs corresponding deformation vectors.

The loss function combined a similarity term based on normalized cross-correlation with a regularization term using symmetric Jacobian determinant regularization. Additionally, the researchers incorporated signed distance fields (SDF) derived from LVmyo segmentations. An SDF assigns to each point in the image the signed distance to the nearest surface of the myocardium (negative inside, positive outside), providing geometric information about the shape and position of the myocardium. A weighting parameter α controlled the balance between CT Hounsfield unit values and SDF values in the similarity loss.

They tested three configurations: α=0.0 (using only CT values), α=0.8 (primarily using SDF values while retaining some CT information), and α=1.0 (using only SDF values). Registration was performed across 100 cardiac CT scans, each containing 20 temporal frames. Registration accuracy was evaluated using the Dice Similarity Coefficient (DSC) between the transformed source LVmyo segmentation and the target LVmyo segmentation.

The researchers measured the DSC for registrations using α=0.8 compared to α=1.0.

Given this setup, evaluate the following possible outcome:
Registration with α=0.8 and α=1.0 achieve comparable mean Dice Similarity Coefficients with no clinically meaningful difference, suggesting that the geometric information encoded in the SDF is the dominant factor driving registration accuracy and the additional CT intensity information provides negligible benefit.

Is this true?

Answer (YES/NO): YES